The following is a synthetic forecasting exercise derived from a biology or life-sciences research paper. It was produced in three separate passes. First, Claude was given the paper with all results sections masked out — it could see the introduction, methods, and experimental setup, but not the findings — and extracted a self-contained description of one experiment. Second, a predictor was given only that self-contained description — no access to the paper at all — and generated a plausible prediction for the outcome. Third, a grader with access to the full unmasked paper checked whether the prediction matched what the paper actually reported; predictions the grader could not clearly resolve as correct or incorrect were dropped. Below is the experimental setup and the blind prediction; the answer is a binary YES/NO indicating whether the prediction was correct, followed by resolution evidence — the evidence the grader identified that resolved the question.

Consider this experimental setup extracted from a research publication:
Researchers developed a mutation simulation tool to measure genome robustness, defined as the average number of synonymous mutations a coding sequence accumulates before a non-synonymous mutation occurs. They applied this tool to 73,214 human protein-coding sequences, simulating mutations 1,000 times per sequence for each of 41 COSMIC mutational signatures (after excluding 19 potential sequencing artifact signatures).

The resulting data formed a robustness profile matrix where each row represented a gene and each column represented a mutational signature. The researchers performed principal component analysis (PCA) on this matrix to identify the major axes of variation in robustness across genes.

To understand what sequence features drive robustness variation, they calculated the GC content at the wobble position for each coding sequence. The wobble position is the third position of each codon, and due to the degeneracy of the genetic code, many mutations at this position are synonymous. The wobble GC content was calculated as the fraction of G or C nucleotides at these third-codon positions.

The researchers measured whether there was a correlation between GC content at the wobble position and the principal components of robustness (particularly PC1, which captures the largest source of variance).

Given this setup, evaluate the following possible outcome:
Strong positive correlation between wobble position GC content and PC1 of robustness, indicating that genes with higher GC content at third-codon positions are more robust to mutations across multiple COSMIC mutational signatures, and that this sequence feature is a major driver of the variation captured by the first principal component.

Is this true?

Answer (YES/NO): YES